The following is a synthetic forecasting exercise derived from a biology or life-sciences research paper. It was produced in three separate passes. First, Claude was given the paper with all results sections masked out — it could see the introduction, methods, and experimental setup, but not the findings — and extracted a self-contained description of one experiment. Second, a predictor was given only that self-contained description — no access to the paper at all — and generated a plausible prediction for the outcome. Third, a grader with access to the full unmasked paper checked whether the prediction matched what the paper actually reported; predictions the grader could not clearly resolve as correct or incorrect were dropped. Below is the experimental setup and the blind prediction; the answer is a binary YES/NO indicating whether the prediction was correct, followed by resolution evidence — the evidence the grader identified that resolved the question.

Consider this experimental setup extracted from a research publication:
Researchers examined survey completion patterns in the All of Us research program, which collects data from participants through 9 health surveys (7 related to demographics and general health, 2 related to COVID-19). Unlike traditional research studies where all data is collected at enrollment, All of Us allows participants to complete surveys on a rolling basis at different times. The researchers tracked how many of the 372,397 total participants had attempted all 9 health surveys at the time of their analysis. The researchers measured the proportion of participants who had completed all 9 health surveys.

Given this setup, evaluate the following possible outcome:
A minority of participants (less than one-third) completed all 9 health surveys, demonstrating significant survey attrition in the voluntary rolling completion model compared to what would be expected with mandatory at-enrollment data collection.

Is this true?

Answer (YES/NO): YES